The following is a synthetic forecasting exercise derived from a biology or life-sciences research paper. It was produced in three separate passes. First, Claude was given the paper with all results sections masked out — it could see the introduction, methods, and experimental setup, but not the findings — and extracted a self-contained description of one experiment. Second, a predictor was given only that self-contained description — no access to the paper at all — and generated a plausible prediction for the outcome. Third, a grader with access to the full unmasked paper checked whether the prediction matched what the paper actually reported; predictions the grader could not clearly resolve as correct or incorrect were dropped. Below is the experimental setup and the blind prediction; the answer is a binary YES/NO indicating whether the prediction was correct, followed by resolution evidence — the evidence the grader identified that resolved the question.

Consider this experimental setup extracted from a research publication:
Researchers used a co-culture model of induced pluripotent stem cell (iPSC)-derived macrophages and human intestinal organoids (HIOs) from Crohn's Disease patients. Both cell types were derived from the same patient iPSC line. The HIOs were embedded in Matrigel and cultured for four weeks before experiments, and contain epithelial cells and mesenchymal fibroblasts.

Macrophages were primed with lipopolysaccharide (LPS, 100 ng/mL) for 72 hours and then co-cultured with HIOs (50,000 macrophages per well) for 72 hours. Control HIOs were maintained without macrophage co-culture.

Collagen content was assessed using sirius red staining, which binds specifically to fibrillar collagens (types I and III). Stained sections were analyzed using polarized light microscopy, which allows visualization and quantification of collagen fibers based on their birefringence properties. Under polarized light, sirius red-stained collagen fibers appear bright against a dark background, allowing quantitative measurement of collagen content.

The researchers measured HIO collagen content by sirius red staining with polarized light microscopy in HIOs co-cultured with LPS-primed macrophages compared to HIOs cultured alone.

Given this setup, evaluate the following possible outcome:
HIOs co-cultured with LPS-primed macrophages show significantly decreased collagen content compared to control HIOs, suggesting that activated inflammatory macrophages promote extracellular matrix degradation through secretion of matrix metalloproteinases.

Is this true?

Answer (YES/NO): NO